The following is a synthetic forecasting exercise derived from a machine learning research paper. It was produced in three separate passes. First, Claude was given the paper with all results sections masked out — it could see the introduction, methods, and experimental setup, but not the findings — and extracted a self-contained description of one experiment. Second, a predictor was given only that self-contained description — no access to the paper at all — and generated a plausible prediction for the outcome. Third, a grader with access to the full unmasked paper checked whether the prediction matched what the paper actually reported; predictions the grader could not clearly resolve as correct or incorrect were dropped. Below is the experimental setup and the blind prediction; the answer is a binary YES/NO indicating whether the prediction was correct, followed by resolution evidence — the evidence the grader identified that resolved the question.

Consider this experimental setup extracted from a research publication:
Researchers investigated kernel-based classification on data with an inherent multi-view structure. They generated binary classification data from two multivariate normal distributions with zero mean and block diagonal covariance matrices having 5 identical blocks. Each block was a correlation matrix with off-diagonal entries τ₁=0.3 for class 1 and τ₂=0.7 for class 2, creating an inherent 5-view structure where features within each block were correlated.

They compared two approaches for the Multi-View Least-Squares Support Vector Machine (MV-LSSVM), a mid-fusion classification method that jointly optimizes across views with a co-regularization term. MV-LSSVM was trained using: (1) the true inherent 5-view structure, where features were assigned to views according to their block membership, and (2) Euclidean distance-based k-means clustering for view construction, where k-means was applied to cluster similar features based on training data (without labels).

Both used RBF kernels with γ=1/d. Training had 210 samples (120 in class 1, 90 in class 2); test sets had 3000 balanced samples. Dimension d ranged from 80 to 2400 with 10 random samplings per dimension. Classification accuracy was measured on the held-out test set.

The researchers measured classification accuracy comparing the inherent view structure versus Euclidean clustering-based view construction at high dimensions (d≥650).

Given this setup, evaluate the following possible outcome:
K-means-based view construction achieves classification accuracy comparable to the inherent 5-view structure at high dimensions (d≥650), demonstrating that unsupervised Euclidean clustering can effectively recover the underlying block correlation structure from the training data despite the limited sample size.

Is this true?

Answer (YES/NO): YES